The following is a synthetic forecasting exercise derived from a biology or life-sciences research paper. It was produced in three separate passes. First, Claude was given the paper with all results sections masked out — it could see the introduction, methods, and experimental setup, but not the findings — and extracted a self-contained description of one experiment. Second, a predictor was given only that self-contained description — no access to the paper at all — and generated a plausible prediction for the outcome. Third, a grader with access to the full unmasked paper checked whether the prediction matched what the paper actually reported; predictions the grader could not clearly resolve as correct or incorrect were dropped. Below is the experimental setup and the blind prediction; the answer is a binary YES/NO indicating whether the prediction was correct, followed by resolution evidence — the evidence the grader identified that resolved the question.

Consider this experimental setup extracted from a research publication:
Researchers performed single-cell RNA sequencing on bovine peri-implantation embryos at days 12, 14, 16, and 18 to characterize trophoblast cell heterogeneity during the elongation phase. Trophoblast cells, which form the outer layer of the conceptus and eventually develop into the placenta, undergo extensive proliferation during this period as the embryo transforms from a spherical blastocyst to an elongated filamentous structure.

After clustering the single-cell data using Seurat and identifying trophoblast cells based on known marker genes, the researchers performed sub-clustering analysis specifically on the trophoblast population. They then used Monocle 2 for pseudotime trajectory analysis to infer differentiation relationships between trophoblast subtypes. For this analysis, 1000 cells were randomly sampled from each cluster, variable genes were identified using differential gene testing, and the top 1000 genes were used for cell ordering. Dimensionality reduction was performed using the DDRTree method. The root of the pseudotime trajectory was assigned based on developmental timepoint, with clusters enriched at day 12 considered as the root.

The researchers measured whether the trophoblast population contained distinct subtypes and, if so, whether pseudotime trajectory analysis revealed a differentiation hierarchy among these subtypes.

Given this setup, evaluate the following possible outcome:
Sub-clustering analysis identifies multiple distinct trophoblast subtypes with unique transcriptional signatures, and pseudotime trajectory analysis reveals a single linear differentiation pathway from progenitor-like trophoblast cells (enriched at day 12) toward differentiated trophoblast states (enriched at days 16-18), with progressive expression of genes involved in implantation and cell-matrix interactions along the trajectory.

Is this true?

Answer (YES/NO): NO